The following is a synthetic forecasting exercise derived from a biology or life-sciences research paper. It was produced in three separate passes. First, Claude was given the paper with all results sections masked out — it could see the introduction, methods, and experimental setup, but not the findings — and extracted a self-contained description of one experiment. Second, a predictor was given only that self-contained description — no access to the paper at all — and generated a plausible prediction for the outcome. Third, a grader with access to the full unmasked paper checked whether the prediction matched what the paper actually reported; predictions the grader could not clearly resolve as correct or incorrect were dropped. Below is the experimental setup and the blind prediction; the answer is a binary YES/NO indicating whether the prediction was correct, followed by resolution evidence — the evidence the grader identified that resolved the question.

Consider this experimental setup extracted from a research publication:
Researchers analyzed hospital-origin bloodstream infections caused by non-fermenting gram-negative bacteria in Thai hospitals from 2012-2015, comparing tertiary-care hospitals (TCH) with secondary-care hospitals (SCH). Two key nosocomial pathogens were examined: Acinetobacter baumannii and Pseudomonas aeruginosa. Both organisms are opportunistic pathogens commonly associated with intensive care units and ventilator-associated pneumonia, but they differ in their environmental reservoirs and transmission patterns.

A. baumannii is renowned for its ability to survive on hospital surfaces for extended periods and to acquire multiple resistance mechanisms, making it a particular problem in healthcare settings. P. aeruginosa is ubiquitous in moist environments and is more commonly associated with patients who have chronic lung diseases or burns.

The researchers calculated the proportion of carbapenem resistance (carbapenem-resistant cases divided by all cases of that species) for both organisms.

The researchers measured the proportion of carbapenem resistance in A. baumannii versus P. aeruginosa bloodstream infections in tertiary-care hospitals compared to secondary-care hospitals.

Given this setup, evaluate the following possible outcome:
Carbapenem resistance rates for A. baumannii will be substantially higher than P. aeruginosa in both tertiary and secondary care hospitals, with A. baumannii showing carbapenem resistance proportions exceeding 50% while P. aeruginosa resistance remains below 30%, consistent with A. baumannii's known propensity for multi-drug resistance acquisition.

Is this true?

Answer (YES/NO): NO